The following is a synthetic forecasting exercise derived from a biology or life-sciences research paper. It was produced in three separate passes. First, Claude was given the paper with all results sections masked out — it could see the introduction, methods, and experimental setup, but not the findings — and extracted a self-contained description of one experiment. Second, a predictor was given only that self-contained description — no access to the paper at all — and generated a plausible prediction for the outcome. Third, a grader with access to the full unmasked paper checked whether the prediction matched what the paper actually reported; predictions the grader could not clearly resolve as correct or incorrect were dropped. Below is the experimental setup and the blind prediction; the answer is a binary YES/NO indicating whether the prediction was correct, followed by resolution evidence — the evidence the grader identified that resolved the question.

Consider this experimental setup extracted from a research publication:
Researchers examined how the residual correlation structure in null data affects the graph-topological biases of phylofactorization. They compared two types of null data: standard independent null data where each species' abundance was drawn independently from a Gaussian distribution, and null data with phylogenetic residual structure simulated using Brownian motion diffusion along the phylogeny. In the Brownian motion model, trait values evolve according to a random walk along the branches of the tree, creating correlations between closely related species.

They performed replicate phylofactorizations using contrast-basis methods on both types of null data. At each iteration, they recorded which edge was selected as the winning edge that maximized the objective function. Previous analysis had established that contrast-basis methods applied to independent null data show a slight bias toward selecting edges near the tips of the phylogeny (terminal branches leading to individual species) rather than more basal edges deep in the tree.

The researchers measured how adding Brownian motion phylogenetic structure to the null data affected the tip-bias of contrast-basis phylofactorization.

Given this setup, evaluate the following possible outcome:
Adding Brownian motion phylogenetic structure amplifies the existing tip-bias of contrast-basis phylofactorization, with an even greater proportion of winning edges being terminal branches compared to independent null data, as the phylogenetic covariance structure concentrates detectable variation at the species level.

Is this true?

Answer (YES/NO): YES